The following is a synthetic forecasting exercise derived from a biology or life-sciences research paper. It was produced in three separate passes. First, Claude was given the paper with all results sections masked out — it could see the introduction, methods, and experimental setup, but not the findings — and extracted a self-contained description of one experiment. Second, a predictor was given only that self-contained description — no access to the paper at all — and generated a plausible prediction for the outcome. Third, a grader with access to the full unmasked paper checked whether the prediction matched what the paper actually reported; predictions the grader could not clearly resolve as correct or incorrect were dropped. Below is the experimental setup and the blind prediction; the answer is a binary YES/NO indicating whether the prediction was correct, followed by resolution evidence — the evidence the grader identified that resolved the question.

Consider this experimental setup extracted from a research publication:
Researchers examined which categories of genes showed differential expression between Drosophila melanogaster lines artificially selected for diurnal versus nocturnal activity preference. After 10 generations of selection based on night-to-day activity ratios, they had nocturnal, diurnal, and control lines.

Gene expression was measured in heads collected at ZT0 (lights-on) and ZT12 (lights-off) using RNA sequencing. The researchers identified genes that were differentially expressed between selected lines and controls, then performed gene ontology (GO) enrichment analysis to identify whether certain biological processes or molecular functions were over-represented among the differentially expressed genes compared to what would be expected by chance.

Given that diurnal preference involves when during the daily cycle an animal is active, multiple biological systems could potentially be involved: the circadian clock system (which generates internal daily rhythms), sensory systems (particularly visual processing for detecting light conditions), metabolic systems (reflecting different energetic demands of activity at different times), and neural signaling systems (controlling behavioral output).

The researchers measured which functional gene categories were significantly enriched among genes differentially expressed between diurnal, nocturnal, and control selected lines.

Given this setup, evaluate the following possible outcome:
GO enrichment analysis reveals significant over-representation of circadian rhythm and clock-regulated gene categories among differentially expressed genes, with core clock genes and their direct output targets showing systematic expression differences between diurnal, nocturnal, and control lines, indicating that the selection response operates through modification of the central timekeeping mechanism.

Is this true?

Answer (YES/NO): NO